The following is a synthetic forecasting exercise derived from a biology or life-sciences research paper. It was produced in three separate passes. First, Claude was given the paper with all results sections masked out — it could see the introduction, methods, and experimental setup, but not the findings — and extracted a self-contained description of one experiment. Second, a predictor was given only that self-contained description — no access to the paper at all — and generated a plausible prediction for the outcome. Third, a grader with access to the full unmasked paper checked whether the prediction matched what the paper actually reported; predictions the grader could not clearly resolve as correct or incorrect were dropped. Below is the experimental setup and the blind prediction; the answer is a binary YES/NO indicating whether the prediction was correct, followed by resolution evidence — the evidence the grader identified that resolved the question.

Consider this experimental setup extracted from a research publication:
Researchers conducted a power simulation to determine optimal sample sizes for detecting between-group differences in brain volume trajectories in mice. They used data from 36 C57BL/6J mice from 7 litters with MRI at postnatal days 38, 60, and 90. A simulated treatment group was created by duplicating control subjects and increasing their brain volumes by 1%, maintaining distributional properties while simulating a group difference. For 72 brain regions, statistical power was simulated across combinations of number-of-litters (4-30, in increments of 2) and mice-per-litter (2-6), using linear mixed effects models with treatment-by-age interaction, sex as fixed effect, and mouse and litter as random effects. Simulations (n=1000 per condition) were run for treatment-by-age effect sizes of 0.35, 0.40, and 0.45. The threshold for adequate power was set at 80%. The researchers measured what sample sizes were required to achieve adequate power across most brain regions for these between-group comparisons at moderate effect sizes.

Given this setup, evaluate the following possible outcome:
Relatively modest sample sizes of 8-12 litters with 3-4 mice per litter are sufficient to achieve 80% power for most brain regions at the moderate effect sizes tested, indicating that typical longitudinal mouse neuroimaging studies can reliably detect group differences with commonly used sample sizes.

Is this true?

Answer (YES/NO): NO